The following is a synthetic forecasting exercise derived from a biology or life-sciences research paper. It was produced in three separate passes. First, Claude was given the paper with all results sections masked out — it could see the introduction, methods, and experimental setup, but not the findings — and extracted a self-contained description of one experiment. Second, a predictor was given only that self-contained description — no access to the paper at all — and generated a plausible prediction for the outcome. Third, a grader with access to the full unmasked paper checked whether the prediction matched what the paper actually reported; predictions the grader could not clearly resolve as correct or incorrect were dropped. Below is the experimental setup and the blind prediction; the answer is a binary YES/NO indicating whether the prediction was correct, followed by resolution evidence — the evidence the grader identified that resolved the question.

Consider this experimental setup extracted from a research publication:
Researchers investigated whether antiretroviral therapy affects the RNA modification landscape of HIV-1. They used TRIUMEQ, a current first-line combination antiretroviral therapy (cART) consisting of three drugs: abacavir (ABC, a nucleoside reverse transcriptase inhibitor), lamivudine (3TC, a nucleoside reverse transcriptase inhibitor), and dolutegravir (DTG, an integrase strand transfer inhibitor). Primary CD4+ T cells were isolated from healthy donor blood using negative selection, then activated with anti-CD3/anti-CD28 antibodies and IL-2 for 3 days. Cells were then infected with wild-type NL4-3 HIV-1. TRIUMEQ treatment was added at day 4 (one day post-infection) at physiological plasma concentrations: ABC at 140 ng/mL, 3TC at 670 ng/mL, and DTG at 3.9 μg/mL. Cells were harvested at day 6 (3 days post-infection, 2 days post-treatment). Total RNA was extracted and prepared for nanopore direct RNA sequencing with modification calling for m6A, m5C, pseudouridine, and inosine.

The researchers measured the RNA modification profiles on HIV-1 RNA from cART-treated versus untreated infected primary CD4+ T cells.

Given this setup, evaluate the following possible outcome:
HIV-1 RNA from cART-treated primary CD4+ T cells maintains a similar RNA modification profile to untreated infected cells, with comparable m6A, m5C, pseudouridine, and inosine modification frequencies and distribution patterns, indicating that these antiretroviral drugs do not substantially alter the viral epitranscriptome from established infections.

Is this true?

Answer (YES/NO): YES